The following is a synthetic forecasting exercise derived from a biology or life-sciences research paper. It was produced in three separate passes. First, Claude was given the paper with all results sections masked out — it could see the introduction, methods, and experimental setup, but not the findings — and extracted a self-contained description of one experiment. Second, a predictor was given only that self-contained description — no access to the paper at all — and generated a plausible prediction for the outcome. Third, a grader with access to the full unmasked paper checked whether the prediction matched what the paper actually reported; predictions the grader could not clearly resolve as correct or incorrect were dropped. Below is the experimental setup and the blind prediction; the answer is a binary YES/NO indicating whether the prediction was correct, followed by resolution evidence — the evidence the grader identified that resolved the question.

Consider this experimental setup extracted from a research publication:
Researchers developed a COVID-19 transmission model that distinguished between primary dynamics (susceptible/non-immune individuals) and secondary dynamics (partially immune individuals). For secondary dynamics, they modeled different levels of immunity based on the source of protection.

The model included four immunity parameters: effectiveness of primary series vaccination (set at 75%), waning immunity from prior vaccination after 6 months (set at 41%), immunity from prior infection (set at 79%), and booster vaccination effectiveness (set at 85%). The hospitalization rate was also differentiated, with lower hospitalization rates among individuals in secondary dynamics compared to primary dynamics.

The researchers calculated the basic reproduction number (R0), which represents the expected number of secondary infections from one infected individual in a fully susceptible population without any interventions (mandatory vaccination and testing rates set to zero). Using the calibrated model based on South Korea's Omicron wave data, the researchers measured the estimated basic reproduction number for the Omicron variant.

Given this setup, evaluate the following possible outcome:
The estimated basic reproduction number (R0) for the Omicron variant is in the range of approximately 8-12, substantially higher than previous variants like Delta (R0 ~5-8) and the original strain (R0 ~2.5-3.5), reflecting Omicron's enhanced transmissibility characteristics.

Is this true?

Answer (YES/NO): YES